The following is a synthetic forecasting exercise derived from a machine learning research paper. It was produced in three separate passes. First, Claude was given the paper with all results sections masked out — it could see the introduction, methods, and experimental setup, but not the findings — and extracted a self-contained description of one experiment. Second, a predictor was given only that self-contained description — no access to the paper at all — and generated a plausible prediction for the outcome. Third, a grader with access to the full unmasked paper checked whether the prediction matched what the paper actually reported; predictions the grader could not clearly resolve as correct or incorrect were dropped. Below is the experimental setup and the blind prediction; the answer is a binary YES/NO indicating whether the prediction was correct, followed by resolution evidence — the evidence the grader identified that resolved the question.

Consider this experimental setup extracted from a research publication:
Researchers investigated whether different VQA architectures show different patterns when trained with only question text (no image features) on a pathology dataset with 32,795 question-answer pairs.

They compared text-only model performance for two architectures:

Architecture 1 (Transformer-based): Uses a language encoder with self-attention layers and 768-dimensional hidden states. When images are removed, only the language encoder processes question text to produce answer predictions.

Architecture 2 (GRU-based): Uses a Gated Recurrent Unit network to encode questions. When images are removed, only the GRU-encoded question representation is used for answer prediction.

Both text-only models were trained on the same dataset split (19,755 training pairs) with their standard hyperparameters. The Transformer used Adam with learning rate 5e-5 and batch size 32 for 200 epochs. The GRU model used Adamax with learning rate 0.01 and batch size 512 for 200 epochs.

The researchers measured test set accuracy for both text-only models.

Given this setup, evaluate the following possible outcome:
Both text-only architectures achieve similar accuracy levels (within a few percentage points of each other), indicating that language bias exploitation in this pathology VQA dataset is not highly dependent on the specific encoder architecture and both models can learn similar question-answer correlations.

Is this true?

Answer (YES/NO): YES